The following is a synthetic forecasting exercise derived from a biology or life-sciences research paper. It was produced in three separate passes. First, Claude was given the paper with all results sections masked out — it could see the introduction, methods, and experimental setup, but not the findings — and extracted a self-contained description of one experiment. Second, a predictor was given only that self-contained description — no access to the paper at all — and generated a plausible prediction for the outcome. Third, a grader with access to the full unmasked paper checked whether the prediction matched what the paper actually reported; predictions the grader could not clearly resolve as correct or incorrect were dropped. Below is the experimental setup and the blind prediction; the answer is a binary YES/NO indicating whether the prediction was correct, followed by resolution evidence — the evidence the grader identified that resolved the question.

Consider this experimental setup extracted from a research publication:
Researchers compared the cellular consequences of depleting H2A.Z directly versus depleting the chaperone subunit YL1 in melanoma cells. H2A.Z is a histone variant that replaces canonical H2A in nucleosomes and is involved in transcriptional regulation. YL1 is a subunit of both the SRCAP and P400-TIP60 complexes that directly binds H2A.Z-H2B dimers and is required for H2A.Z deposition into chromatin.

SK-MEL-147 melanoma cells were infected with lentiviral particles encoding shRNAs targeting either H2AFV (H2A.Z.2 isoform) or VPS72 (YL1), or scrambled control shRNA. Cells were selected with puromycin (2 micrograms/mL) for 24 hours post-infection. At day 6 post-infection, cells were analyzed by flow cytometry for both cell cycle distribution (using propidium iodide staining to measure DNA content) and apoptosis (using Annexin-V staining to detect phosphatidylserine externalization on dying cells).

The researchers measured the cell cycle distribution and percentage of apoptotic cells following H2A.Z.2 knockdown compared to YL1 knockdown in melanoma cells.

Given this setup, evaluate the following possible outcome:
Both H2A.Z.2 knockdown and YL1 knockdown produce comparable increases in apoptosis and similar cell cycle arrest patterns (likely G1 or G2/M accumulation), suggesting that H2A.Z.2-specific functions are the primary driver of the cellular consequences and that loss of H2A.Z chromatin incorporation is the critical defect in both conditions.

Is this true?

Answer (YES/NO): NO